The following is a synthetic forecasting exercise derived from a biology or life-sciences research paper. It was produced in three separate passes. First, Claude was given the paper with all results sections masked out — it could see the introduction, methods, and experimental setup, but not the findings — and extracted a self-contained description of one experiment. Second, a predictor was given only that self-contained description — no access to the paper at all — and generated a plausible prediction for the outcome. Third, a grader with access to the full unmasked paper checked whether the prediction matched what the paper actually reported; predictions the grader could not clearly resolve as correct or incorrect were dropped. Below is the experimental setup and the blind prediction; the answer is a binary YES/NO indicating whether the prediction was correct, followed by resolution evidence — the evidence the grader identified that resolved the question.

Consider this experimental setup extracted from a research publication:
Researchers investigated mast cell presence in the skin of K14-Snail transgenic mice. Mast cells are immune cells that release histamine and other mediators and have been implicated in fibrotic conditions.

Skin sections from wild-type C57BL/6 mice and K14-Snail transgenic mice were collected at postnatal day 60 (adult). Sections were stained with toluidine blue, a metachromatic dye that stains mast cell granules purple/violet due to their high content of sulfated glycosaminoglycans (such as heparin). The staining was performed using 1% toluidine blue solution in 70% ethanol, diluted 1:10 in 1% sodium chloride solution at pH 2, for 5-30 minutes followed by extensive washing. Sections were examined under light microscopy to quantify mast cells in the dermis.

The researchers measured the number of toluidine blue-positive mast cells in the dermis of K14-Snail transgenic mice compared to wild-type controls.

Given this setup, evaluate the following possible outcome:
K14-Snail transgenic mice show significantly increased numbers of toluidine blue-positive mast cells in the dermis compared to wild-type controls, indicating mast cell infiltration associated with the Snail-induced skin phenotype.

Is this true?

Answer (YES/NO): YES